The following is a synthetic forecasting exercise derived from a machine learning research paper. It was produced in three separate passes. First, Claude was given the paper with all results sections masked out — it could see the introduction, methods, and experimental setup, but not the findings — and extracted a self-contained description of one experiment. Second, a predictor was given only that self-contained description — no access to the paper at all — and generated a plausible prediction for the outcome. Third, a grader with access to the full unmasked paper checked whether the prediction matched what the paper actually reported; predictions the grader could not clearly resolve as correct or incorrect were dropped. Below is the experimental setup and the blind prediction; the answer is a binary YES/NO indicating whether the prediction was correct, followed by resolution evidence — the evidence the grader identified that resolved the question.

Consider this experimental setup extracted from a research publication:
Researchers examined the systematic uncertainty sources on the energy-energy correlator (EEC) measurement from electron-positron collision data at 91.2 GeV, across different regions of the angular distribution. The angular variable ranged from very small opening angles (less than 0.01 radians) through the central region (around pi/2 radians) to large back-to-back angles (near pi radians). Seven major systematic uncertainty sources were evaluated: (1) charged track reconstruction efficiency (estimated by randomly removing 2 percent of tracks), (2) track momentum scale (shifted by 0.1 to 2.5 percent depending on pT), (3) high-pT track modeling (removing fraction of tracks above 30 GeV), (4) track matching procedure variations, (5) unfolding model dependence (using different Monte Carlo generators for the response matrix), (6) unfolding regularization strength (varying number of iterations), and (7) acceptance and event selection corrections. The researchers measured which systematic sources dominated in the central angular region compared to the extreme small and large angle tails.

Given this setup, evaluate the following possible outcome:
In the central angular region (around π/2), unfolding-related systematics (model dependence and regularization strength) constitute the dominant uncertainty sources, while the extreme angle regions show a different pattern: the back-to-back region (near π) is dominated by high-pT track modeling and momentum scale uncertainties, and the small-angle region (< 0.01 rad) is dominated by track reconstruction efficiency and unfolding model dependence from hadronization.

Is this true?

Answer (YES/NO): NO